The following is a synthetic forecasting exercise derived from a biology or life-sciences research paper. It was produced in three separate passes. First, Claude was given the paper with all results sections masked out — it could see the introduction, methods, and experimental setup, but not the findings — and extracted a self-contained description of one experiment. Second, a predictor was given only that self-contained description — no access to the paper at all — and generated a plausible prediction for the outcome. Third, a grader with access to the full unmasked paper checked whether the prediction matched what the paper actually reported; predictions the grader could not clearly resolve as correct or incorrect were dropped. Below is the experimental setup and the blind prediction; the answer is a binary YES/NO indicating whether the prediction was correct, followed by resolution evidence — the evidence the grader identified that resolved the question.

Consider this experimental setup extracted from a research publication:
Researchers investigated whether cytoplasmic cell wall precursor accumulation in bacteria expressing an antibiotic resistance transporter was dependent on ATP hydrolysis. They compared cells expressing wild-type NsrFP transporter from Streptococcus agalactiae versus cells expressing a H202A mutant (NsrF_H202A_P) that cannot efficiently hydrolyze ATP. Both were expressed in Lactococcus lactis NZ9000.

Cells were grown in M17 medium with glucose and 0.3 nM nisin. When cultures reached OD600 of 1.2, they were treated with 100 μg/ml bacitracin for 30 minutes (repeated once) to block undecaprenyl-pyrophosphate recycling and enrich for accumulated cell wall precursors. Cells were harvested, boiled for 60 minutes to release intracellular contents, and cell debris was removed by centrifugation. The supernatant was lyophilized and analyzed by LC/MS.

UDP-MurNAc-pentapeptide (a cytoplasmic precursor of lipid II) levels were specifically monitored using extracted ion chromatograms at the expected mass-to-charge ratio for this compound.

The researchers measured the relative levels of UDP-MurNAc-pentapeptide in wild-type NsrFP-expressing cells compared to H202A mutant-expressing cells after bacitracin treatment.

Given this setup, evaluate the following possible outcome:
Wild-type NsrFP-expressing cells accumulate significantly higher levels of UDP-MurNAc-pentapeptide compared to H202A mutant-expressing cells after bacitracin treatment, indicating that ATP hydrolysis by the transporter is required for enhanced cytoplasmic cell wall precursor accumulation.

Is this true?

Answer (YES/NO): NO